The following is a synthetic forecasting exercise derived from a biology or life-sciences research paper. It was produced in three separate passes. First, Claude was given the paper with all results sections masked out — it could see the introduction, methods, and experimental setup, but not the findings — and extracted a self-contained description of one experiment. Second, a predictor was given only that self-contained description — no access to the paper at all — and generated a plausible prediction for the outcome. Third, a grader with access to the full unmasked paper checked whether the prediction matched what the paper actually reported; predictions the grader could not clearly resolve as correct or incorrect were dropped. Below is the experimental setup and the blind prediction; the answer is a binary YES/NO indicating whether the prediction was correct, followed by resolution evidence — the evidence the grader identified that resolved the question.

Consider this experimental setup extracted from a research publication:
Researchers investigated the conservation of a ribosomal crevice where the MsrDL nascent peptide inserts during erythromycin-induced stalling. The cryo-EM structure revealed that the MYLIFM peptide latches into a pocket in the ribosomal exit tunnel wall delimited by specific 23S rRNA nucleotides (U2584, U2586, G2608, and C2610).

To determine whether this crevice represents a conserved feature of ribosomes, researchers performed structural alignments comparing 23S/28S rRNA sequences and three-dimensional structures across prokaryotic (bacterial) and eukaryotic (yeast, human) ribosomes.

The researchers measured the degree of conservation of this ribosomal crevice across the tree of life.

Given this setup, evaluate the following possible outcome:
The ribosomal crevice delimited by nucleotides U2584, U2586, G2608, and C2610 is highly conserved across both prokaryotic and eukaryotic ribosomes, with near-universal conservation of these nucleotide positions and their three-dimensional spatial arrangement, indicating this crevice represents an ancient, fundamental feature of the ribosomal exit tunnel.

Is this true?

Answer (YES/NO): YES